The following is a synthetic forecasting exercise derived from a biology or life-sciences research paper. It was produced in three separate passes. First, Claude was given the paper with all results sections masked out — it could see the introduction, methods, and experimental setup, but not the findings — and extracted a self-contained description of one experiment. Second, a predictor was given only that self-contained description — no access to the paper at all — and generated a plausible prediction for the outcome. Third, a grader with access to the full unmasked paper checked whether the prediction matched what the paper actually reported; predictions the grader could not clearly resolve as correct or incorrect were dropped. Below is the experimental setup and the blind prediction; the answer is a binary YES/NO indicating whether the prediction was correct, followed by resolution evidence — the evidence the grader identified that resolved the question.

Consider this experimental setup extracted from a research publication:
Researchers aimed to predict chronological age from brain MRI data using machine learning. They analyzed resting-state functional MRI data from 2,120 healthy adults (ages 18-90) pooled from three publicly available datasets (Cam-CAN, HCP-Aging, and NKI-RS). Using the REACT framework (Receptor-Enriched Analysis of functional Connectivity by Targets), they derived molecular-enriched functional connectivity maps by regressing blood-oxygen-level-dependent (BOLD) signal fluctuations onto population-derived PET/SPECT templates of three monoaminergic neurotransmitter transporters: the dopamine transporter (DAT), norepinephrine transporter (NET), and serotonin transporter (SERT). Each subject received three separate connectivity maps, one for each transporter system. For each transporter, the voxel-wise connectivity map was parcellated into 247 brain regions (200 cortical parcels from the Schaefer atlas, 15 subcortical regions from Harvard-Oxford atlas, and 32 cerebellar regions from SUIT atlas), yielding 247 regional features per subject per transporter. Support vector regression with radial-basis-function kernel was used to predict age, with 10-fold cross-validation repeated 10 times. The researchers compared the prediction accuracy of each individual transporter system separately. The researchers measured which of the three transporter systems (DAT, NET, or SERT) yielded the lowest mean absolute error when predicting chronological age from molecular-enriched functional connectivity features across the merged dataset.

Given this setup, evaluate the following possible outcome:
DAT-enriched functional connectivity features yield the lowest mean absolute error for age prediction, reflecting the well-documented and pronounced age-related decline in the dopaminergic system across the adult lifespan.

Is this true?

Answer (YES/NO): YES